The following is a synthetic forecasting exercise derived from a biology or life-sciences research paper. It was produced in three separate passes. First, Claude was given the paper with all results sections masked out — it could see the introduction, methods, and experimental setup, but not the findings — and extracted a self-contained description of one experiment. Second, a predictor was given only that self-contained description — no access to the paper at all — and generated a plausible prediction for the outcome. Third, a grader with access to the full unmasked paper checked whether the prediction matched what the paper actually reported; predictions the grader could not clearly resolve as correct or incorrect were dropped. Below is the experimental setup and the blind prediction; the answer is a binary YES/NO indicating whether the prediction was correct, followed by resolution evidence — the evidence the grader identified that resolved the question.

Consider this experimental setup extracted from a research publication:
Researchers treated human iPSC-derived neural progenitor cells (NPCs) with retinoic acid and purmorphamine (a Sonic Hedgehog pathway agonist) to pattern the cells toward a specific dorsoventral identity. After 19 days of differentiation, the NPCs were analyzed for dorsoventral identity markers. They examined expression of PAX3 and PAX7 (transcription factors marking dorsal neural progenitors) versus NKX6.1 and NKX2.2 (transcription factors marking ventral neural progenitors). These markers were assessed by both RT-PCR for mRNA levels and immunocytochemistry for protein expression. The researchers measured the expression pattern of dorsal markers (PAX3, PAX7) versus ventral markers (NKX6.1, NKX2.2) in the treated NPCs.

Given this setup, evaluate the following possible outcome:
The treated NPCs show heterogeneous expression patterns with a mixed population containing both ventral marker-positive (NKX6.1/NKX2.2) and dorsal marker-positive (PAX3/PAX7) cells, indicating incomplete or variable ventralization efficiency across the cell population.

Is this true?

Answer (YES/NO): NO